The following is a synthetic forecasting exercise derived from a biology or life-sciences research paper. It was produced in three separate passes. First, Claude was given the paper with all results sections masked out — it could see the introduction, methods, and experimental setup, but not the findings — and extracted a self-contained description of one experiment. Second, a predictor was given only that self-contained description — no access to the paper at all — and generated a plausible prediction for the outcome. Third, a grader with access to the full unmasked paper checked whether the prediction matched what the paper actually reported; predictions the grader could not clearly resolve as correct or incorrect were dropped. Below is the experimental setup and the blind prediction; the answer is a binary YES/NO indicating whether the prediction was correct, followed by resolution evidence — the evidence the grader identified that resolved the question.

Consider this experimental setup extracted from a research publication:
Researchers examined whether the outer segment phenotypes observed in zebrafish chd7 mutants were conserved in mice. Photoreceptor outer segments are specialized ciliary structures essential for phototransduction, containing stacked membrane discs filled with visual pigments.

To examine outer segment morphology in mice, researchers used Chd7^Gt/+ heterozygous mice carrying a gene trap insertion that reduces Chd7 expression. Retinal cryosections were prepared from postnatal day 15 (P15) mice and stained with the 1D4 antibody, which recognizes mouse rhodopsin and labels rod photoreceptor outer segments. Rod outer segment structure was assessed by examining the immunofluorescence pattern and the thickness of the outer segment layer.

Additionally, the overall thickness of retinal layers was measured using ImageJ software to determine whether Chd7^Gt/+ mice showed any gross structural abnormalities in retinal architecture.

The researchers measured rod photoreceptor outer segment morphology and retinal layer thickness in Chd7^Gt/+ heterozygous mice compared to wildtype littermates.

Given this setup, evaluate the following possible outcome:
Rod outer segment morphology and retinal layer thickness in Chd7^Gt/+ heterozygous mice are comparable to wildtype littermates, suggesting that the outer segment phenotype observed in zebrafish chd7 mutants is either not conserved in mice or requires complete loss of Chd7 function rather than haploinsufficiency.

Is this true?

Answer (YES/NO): NO